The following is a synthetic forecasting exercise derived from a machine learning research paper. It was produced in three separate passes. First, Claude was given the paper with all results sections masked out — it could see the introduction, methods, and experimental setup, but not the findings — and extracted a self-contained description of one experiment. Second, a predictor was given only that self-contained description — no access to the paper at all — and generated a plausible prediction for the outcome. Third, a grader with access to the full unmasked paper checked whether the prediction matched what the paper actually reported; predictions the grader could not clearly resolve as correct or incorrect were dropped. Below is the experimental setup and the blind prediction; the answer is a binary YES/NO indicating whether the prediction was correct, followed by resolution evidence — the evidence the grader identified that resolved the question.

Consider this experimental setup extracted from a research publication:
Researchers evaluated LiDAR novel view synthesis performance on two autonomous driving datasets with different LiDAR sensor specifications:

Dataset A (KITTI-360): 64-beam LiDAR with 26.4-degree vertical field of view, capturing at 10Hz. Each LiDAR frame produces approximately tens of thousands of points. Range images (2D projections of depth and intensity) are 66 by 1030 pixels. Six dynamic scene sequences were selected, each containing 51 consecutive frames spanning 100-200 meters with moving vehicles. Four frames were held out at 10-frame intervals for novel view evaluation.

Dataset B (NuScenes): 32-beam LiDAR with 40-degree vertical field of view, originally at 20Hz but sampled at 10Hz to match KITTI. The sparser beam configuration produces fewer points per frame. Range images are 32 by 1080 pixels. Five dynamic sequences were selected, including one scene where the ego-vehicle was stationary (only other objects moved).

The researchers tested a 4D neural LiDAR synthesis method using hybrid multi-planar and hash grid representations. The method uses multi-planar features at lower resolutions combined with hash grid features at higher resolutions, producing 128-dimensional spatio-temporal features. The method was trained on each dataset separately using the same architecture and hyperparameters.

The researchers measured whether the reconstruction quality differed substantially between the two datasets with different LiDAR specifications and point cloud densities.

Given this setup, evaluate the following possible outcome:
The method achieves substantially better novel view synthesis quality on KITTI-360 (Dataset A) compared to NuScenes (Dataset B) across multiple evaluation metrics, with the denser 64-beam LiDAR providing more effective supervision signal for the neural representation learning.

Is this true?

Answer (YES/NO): NO